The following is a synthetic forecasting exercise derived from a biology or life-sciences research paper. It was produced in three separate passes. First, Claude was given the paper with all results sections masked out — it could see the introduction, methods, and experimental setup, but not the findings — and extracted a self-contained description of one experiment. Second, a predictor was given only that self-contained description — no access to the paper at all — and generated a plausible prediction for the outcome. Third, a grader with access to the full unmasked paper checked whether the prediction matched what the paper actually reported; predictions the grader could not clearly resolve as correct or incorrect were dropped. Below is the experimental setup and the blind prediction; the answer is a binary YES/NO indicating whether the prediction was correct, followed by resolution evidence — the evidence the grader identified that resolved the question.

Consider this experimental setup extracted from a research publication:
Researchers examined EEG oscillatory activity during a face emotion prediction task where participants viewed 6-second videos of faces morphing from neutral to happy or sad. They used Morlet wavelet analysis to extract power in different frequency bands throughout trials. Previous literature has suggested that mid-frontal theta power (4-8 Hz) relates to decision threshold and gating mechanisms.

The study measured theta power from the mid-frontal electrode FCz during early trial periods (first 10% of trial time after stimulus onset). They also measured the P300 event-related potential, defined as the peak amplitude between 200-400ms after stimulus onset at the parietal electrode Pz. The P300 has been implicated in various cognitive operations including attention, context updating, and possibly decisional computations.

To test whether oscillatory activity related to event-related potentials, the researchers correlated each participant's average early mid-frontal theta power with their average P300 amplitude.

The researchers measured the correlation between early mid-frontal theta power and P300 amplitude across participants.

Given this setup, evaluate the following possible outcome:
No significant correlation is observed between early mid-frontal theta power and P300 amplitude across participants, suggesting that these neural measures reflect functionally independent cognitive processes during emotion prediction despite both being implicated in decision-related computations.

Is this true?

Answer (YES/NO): NO